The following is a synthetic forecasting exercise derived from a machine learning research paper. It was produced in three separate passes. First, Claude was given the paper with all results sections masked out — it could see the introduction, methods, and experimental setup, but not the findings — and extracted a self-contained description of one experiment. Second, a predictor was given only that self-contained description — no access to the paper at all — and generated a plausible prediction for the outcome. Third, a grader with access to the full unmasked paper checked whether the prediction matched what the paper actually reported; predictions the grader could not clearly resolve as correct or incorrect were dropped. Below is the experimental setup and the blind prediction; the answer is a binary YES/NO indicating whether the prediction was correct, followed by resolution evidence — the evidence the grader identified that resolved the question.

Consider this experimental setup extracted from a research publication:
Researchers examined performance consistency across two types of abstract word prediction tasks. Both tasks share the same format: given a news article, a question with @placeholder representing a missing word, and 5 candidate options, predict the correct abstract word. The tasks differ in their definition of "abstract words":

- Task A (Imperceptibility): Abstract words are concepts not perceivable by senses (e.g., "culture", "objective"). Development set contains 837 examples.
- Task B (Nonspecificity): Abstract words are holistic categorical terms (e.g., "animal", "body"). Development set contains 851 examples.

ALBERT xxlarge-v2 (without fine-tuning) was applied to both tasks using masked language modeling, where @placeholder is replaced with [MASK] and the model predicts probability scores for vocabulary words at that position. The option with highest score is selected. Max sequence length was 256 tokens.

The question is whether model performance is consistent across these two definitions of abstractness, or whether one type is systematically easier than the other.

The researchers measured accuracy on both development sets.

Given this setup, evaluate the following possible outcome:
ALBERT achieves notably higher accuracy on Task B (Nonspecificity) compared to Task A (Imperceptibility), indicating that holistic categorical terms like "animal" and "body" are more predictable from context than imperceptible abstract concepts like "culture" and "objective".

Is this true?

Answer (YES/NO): NO